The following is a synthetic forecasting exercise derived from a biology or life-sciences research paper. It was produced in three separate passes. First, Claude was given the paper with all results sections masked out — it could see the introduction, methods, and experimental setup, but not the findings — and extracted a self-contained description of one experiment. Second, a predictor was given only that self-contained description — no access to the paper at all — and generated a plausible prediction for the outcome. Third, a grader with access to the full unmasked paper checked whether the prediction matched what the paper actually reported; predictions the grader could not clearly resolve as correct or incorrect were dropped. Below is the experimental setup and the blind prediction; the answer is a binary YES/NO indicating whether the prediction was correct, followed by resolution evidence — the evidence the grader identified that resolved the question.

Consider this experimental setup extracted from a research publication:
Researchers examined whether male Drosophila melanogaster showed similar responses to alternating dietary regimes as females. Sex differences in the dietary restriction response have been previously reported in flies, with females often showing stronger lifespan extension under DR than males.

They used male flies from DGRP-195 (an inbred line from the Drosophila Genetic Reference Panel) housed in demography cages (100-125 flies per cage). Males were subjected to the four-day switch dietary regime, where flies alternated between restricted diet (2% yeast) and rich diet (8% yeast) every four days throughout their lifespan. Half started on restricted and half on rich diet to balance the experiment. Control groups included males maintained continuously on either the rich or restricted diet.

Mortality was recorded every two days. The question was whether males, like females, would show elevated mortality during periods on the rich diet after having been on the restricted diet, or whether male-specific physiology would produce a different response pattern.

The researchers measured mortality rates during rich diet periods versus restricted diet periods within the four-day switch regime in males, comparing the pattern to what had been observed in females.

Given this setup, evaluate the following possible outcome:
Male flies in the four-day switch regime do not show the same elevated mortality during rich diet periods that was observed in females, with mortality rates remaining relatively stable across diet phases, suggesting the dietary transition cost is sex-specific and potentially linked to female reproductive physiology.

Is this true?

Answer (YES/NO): NO